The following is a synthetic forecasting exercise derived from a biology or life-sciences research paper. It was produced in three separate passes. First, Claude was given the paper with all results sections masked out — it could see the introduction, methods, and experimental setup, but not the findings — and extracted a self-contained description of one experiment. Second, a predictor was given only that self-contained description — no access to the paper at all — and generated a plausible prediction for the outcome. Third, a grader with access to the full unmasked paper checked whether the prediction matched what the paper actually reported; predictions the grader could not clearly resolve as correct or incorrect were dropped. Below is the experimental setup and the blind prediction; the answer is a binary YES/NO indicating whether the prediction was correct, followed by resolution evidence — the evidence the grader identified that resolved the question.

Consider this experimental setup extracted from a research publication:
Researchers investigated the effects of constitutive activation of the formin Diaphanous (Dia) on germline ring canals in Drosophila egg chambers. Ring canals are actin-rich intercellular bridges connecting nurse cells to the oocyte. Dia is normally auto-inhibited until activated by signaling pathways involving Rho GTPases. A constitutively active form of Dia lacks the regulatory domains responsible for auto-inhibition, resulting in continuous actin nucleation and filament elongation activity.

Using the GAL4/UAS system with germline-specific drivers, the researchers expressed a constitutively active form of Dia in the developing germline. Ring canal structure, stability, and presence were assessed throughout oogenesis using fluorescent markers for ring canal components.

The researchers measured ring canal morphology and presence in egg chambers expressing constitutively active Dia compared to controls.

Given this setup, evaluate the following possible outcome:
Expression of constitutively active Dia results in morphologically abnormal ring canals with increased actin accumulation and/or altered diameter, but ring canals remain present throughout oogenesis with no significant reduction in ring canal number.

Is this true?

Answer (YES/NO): NO